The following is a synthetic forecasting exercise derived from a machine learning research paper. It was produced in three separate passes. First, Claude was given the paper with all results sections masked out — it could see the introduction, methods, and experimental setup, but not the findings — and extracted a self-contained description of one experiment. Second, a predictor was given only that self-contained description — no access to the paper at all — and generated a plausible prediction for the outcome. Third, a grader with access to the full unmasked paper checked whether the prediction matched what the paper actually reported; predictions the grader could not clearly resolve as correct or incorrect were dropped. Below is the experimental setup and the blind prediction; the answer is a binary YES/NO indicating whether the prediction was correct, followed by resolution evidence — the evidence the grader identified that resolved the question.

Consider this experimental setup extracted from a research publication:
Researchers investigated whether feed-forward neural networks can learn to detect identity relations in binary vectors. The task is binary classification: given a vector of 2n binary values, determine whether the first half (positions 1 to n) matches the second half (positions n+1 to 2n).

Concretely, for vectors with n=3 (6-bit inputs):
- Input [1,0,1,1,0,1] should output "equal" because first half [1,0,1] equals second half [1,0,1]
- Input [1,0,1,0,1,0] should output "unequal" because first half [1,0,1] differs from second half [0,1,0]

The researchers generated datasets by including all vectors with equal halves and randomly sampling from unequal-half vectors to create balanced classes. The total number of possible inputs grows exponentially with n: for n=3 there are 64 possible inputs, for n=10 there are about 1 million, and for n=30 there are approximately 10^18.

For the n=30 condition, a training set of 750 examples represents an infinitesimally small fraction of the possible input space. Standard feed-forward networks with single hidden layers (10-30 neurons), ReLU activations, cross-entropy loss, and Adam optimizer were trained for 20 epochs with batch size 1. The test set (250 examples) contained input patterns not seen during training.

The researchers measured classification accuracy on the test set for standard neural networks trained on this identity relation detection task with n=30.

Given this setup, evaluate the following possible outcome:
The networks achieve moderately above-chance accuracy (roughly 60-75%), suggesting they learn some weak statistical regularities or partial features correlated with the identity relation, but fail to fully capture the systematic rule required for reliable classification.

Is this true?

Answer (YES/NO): NO